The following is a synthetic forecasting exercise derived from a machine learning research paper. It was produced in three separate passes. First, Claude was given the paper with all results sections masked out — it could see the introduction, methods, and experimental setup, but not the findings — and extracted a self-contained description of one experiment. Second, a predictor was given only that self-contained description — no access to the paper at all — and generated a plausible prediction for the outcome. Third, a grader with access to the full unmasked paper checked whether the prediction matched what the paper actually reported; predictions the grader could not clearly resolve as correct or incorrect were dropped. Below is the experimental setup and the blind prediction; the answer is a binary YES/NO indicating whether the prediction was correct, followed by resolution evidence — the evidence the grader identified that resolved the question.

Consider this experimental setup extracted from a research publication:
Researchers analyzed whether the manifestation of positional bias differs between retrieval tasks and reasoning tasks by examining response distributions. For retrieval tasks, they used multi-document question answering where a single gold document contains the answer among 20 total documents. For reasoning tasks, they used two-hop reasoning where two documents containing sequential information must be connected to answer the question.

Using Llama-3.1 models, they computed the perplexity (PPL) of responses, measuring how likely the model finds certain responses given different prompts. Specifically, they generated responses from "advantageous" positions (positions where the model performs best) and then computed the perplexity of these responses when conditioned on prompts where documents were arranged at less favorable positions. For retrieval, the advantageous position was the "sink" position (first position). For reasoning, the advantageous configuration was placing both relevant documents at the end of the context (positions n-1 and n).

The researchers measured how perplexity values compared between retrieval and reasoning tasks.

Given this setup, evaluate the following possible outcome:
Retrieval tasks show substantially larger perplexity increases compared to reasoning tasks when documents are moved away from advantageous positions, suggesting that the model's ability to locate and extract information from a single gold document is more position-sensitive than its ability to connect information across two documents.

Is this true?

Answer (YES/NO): NO